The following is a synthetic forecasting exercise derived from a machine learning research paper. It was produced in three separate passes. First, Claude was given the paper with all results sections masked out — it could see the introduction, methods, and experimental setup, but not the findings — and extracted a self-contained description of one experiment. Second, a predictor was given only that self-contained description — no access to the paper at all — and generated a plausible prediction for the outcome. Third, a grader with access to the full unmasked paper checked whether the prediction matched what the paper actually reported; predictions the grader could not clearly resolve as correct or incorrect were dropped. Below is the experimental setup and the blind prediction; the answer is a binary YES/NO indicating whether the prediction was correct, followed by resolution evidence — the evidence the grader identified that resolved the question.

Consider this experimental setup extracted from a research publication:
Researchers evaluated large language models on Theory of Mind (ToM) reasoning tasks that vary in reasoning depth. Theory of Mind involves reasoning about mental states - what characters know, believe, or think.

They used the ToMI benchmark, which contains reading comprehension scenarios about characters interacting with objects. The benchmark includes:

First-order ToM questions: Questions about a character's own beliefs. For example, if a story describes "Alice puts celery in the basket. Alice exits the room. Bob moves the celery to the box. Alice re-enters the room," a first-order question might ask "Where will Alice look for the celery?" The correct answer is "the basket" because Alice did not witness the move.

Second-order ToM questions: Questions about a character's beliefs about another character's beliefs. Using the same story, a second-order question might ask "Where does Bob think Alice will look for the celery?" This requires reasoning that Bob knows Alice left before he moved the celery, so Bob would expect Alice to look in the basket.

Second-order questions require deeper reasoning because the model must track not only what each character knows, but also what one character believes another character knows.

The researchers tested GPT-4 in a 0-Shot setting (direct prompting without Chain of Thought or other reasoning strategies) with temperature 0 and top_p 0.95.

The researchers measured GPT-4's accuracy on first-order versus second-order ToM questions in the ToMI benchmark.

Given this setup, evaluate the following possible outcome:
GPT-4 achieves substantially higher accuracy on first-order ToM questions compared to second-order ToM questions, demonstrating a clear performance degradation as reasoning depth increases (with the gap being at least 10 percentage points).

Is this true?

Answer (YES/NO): NO